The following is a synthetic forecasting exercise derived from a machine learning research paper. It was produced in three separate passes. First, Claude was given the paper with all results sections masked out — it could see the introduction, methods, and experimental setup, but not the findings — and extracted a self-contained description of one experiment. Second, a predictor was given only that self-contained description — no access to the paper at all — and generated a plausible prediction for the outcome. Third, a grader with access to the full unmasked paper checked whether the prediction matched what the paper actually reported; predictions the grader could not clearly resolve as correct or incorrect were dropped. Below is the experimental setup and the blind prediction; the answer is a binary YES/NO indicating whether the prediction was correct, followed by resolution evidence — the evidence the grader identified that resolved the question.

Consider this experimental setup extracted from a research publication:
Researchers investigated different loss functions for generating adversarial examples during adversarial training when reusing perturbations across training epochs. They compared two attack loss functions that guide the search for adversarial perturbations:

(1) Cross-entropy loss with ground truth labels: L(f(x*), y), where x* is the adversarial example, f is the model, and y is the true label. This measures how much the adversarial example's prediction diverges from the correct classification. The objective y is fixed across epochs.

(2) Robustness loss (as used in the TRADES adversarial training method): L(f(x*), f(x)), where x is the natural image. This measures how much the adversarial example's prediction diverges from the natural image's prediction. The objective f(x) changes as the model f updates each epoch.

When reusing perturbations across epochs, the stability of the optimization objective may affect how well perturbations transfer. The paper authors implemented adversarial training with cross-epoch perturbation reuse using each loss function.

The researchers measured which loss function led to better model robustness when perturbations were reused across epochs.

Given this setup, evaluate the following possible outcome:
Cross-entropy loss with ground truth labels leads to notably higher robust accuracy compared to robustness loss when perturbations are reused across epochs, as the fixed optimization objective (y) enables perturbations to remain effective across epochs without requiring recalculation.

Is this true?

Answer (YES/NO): YES